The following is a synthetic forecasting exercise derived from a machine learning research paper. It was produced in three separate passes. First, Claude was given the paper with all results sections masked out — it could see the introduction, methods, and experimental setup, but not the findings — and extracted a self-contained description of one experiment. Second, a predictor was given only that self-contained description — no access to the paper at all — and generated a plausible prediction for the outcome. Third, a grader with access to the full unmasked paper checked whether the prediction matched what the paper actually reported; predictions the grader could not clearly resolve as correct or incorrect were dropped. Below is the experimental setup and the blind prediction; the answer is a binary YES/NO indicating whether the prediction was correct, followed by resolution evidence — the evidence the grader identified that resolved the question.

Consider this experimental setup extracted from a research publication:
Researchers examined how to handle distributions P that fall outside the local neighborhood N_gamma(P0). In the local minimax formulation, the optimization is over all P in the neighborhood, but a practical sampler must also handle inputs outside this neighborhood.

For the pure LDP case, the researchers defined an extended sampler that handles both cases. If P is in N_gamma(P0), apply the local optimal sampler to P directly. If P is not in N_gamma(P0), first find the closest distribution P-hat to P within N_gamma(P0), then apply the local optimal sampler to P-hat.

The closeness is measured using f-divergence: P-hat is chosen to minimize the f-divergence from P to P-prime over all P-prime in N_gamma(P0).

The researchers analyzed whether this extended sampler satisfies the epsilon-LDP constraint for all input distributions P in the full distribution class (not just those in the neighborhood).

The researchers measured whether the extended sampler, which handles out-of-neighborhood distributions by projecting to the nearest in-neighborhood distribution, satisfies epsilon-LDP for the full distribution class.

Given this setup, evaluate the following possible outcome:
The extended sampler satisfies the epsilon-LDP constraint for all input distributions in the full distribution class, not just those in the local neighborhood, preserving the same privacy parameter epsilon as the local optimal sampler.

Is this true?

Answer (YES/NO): YES